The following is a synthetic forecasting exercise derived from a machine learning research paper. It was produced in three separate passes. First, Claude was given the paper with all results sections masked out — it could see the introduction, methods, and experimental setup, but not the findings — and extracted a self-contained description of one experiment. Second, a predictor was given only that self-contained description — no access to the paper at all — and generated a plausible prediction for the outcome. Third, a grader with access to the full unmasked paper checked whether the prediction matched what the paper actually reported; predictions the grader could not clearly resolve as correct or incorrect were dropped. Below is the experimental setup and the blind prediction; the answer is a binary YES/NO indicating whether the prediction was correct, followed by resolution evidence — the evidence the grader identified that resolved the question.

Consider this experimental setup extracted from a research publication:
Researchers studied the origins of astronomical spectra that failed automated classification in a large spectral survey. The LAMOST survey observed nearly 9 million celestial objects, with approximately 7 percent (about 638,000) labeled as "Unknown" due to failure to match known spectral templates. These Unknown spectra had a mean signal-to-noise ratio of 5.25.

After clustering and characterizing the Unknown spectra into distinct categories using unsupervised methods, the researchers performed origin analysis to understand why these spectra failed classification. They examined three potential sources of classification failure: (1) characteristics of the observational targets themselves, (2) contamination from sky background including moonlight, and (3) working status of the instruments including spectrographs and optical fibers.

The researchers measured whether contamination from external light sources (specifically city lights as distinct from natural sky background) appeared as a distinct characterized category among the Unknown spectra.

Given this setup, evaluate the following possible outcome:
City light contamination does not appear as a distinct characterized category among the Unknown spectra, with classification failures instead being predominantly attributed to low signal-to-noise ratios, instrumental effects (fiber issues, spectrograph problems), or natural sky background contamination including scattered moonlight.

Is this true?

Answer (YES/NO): NO